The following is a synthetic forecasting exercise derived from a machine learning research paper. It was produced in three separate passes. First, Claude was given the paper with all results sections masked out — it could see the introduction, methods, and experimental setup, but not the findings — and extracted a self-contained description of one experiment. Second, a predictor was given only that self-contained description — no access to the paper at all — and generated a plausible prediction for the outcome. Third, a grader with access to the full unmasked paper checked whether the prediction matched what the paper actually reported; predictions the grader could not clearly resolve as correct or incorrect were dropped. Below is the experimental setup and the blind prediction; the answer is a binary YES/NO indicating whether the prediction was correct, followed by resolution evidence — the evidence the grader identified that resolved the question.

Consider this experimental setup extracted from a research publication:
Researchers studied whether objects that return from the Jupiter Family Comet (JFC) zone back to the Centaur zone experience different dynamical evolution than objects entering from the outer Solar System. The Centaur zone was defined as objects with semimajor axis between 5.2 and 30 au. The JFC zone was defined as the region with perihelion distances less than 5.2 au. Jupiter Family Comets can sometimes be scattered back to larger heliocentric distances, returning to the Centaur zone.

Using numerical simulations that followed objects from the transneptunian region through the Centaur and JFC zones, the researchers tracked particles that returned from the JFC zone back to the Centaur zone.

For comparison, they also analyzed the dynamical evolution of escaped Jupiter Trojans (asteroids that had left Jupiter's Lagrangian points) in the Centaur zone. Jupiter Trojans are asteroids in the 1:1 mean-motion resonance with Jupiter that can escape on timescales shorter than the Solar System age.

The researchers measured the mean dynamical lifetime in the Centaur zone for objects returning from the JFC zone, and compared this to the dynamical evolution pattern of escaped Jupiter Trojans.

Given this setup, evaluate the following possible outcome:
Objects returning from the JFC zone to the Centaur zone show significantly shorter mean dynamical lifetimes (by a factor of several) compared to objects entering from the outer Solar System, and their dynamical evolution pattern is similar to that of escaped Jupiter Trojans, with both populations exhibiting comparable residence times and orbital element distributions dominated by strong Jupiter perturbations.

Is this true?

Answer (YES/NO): YES